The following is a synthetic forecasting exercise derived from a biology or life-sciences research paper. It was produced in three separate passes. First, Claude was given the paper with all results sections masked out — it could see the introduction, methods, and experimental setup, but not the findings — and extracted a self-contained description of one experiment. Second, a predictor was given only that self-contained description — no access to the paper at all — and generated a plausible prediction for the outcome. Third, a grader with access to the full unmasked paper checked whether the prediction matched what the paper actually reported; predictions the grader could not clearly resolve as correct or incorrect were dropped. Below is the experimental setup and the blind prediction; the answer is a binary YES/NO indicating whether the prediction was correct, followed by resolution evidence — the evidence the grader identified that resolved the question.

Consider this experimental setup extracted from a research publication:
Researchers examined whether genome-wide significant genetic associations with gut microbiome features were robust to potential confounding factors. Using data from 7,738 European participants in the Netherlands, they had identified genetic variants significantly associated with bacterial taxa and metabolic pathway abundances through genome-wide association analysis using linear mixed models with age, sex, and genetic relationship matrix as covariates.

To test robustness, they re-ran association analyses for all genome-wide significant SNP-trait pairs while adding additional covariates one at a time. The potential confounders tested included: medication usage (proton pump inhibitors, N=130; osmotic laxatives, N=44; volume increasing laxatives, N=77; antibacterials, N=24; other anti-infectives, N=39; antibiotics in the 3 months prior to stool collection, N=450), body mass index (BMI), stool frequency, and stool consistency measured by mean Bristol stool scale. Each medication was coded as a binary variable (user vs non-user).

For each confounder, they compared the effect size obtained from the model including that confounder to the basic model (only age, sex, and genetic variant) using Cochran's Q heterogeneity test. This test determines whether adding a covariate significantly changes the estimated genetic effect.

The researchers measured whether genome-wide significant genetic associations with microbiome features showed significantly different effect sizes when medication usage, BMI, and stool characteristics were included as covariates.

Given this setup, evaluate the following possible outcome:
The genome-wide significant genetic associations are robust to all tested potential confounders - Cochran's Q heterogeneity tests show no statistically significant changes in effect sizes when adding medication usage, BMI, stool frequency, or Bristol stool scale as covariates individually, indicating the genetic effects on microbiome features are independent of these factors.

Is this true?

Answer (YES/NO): YES